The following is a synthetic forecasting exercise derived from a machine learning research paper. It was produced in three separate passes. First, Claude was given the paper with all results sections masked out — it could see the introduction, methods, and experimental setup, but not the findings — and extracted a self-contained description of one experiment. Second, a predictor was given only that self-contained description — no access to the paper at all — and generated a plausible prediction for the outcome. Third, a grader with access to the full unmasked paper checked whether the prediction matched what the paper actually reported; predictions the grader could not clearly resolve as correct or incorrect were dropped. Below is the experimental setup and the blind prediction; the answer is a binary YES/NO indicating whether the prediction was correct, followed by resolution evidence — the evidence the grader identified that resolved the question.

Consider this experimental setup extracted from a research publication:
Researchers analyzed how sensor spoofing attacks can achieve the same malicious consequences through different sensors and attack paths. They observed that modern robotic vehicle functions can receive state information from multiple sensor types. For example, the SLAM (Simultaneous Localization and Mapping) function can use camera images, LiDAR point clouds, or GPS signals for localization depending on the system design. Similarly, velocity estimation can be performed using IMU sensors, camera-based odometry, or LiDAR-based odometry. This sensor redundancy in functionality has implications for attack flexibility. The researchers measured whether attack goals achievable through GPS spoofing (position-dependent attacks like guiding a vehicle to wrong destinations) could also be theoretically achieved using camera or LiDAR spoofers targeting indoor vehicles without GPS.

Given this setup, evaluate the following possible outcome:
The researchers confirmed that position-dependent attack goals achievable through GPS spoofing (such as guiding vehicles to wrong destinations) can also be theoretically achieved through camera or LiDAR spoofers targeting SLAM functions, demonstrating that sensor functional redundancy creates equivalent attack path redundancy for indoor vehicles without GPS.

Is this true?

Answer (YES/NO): YES